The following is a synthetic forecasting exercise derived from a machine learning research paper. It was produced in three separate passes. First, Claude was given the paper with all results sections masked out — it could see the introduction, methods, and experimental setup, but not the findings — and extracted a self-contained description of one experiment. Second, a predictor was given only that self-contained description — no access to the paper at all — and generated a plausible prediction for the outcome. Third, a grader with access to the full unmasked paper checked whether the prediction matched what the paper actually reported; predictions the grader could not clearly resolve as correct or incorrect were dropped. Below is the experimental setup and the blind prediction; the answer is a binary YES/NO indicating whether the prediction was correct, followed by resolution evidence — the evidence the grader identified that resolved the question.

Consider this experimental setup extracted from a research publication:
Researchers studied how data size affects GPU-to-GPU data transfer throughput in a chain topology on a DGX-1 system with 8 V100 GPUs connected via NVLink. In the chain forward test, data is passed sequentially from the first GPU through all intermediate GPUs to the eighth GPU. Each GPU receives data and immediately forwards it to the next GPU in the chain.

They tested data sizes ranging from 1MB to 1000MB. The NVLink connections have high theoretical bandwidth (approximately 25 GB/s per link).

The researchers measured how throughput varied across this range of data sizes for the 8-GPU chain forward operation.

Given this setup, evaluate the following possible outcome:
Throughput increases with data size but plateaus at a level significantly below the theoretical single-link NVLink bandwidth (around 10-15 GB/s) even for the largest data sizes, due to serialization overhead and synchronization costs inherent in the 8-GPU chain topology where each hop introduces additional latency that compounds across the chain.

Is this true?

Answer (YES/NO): NO